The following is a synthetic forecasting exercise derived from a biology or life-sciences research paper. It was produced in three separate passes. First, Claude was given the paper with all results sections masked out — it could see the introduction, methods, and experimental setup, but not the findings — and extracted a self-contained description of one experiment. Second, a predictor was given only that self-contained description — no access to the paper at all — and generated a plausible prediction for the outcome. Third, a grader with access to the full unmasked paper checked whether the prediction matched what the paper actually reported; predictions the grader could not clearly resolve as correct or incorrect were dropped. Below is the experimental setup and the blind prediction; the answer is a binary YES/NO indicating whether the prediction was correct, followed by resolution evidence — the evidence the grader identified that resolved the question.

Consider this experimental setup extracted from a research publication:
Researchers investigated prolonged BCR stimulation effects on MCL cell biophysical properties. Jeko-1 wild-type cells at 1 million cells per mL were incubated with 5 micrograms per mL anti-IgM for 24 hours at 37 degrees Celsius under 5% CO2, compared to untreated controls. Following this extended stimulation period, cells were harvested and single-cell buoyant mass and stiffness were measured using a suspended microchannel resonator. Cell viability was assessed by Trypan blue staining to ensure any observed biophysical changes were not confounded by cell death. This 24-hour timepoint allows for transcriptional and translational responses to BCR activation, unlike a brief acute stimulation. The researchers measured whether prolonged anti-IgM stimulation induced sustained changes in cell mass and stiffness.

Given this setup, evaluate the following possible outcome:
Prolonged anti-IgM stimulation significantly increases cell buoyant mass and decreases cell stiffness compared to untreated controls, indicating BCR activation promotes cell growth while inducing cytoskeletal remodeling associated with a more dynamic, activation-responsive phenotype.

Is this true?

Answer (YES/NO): NO